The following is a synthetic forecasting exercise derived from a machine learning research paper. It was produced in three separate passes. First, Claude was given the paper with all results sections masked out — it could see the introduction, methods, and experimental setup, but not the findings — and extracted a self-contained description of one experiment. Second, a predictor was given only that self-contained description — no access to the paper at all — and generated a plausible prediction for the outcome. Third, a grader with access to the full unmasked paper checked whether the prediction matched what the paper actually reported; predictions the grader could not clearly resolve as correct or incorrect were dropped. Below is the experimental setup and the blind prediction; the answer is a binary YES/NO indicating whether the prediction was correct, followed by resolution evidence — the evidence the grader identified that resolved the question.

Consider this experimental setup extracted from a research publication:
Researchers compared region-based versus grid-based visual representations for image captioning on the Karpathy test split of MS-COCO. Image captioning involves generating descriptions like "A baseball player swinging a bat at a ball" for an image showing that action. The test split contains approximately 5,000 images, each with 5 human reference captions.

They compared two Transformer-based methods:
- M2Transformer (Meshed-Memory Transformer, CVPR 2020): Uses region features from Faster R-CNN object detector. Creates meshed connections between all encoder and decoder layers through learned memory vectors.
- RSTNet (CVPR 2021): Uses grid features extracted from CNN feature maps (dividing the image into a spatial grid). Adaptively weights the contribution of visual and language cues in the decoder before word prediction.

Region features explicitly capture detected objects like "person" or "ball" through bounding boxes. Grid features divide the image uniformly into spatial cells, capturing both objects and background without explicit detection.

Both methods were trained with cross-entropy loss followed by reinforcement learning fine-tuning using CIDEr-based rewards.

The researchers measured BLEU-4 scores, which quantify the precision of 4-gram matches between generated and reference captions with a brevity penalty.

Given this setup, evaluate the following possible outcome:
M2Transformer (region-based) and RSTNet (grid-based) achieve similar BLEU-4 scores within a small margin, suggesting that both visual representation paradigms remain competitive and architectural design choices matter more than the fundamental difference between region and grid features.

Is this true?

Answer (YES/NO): YES